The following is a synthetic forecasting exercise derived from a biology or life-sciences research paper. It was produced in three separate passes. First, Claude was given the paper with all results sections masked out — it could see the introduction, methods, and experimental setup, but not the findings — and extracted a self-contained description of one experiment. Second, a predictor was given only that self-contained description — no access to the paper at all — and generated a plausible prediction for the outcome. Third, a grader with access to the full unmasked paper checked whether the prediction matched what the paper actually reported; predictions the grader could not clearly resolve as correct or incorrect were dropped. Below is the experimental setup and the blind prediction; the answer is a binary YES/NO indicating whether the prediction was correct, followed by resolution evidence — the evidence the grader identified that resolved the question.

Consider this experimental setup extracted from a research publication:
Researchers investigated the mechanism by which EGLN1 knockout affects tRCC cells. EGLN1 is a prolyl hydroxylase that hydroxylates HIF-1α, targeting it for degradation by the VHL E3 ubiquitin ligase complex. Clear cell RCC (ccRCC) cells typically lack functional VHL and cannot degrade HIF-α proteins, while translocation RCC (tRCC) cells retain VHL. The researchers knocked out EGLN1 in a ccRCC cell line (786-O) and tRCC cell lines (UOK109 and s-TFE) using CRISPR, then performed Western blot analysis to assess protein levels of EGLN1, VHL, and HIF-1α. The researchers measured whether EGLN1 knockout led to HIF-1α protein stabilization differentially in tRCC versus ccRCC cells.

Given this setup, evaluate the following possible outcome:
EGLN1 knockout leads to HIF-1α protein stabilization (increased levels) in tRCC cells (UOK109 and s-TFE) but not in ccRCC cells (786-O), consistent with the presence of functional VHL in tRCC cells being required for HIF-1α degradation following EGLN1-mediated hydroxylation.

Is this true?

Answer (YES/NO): YES